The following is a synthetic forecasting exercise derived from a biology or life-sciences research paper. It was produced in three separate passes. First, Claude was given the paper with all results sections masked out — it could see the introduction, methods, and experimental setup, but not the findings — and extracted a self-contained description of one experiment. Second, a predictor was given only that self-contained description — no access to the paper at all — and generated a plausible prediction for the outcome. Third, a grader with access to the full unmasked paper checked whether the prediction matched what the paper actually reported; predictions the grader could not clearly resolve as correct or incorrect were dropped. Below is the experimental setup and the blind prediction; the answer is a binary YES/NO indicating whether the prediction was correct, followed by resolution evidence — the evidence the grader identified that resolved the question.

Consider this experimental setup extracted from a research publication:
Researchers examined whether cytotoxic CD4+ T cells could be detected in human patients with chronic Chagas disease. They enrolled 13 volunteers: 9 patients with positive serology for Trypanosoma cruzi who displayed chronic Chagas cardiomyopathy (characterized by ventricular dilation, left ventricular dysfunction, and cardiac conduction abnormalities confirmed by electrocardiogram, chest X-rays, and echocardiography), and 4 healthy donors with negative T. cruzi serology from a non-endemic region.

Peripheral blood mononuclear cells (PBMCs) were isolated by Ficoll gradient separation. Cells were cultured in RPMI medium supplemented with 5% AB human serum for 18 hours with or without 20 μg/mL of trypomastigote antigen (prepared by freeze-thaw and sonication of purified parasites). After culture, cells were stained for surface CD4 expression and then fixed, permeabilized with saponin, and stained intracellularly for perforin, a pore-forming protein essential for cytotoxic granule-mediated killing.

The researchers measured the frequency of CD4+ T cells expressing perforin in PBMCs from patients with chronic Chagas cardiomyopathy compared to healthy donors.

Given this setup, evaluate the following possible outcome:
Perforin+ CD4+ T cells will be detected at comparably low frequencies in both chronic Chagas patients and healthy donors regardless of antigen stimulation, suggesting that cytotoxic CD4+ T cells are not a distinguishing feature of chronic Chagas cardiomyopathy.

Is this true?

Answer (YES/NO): NO